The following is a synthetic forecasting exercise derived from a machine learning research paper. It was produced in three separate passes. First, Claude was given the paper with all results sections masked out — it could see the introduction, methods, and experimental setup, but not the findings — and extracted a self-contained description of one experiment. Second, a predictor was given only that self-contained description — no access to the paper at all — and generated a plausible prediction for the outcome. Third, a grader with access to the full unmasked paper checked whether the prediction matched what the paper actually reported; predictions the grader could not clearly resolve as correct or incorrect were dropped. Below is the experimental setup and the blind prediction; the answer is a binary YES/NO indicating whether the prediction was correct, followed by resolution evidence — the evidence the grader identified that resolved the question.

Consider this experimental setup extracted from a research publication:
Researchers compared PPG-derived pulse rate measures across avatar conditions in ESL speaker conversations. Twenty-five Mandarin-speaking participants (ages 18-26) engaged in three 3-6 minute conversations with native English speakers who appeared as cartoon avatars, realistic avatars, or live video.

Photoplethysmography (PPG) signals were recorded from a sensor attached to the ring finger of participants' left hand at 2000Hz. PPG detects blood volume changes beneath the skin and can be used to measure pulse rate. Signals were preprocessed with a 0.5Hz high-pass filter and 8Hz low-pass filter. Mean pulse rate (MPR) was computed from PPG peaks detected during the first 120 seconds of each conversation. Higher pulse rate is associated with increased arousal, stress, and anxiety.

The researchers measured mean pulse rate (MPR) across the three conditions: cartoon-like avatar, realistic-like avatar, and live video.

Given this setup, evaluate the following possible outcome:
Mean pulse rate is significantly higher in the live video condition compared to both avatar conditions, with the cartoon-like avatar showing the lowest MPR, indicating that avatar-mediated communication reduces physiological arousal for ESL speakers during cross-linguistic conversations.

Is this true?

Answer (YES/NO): NO